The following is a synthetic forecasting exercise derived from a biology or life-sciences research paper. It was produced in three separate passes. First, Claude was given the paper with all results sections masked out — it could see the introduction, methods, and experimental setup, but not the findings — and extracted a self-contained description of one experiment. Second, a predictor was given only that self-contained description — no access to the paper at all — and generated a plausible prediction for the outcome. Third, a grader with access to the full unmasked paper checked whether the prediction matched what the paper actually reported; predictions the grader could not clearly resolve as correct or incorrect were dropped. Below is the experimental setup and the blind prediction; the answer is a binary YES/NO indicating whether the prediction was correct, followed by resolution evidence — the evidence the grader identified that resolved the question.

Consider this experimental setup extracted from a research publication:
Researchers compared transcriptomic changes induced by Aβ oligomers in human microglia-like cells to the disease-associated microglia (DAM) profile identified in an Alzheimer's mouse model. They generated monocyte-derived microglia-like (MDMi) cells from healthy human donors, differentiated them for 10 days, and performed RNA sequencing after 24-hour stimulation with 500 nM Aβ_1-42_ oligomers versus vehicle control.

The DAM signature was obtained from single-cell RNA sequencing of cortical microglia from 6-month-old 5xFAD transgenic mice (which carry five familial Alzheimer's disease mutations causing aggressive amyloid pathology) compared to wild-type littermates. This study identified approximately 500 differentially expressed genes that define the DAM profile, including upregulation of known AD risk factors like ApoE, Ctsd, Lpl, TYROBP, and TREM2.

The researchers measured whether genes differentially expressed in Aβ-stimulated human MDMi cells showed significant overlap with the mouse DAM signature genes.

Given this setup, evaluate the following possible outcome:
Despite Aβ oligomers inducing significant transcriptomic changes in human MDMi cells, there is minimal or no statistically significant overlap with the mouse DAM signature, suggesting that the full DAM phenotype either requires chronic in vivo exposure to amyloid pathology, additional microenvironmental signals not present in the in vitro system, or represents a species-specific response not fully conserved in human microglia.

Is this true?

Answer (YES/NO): YES